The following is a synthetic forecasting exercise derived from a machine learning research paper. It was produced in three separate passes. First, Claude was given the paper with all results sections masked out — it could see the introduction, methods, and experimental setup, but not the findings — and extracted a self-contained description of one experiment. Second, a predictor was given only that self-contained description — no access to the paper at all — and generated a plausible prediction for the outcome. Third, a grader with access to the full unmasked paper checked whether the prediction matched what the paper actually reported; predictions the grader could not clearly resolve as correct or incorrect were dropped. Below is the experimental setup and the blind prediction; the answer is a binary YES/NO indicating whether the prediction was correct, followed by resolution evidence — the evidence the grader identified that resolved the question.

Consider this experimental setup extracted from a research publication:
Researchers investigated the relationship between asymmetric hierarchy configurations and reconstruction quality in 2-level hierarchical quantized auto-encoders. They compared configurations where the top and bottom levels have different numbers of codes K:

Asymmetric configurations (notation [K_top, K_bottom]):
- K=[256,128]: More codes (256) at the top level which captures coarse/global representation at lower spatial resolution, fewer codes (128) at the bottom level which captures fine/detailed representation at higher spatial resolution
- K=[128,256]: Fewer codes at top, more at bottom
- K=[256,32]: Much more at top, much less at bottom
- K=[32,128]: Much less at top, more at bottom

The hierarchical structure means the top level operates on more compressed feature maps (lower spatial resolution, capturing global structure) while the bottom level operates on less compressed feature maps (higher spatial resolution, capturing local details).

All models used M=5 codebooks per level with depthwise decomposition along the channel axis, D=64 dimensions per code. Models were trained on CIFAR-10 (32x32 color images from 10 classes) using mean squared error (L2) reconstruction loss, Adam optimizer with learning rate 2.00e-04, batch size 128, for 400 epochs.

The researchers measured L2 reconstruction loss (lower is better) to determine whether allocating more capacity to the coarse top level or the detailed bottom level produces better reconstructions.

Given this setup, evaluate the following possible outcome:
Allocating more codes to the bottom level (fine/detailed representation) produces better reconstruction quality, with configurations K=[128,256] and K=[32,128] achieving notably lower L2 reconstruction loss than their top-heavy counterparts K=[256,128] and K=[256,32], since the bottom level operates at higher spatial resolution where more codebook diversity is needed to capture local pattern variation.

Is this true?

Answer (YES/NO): NO